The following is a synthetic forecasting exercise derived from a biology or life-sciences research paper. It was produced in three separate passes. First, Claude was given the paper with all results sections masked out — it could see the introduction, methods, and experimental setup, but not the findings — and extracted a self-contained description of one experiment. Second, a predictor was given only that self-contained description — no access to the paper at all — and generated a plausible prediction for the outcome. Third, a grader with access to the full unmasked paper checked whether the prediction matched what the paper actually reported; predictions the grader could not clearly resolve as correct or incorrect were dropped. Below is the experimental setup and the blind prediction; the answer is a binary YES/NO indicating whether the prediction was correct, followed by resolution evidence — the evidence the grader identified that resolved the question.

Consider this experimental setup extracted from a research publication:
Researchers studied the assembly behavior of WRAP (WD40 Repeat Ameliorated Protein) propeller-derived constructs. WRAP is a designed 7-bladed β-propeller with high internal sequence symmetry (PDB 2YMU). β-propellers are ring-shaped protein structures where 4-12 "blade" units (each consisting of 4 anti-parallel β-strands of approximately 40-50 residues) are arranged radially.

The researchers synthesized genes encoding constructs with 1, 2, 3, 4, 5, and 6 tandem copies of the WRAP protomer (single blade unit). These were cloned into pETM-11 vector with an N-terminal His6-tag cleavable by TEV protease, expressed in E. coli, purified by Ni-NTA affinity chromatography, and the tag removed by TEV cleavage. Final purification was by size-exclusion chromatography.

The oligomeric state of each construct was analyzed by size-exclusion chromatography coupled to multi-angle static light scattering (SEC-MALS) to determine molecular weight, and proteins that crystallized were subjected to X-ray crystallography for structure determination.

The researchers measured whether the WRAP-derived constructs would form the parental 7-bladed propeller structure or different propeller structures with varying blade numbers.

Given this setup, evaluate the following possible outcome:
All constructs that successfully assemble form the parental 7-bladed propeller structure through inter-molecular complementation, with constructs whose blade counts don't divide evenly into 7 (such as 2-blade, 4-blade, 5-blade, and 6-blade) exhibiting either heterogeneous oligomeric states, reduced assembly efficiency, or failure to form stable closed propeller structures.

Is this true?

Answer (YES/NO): NO